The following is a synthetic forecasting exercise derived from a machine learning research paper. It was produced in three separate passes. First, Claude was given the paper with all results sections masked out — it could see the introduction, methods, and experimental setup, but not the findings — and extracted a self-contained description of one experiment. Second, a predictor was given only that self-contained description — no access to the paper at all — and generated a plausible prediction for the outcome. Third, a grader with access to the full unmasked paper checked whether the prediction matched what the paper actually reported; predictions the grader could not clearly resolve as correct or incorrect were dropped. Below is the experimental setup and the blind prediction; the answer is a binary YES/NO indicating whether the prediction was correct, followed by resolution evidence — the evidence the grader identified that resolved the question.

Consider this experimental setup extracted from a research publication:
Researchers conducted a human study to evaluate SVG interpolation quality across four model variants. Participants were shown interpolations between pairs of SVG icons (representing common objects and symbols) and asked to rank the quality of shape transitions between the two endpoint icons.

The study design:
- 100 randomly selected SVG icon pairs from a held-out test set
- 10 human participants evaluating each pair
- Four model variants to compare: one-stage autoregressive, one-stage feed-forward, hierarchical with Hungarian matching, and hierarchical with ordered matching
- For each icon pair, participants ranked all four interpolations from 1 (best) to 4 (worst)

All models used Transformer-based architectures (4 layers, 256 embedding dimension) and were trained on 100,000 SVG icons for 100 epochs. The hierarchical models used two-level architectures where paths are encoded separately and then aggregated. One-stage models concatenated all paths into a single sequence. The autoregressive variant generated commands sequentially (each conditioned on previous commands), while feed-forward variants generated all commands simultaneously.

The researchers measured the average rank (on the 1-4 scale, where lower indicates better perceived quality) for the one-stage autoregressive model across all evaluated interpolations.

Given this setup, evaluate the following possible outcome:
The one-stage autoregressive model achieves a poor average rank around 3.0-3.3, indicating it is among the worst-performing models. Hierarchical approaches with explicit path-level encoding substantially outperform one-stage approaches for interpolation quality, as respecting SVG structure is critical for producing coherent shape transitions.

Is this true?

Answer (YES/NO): YES